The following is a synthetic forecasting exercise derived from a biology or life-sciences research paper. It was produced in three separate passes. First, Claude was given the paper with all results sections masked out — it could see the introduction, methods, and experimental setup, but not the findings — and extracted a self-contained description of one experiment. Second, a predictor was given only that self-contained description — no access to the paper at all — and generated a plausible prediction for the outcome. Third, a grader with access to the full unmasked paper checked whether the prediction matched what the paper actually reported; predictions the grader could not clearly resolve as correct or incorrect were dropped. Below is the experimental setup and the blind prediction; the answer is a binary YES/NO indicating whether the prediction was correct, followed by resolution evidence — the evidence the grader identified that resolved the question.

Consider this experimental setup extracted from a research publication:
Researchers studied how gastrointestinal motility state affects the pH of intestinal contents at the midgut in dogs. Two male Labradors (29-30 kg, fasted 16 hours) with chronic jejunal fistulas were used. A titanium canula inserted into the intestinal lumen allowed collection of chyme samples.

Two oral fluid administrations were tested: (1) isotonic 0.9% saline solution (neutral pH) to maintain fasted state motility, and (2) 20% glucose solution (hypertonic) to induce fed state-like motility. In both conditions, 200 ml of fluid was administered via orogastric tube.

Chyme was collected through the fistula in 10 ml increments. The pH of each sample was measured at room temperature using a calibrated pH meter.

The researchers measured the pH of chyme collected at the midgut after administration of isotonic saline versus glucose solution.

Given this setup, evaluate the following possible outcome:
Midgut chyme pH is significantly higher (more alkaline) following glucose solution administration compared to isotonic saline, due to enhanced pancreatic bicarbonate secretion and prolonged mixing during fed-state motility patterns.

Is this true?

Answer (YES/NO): NO